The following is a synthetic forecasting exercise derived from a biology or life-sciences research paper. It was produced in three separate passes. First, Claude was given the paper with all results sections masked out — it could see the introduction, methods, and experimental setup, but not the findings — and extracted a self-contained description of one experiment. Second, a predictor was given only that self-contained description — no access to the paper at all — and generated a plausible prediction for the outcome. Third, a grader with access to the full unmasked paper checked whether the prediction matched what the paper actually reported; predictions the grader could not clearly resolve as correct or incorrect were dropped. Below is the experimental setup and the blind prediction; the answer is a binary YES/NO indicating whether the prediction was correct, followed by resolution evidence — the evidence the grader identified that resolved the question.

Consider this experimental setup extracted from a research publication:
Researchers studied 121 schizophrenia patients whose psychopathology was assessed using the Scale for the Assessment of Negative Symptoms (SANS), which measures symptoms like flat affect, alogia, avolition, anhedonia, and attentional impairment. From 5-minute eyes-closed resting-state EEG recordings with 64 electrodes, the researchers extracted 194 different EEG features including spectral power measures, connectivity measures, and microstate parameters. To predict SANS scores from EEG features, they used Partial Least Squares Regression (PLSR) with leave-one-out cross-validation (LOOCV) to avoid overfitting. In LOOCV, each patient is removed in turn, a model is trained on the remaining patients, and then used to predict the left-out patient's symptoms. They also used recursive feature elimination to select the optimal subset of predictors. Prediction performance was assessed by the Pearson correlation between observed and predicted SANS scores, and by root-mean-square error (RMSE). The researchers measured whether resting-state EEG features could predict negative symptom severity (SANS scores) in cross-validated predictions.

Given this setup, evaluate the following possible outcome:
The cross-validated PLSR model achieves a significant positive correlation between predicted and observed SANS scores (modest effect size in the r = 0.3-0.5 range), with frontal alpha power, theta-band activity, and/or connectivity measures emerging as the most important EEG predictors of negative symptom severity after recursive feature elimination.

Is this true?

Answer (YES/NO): NO